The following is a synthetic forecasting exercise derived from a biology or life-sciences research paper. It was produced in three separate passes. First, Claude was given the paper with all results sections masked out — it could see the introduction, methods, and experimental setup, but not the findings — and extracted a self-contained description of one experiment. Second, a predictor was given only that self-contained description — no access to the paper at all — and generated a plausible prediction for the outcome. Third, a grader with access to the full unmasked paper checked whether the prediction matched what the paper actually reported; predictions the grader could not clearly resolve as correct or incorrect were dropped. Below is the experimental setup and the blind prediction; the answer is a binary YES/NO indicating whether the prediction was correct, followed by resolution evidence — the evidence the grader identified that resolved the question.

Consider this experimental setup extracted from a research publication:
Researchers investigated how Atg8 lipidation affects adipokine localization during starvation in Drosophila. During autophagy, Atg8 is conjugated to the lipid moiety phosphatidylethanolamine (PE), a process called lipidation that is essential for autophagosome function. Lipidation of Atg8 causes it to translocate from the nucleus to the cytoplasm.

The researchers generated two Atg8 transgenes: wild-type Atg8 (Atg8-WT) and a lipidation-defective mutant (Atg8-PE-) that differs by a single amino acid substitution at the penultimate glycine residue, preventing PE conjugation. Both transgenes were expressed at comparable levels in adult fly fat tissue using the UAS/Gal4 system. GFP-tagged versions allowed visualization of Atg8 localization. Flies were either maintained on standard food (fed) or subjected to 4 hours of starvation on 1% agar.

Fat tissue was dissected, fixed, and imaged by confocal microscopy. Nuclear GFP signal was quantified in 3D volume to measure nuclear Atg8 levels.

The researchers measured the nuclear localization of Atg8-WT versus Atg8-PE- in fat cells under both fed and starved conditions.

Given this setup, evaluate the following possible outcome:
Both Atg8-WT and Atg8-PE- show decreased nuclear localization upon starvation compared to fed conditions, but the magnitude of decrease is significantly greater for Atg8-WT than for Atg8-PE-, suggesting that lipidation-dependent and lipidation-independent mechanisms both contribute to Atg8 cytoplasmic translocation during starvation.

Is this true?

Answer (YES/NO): NO